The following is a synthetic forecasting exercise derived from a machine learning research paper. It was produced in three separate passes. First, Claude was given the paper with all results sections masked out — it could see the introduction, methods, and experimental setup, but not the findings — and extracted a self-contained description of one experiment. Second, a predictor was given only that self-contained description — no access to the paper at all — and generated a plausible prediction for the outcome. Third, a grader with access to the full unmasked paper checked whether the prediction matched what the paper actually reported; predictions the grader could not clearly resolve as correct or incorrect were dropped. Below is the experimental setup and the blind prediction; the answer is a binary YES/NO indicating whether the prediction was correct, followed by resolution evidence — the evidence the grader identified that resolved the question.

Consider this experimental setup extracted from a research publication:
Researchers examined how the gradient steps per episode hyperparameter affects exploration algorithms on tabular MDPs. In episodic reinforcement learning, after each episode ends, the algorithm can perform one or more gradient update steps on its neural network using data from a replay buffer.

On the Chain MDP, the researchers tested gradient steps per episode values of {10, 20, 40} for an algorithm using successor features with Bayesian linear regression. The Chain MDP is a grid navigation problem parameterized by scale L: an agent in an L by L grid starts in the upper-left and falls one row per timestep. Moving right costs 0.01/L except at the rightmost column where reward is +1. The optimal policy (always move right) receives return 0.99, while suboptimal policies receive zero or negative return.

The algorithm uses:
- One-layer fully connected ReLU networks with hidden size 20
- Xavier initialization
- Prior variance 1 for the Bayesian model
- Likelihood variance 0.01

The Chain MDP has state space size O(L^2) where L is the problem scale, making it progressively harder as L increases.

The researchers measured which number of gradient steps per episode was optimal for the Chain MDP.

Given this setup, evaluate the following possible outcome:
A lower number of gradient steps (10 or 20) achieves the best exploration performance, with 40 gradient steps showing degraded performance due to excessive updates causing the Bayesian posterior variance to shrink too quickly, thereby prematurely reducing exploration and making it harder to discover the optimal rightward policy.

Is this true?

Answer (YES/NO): NO